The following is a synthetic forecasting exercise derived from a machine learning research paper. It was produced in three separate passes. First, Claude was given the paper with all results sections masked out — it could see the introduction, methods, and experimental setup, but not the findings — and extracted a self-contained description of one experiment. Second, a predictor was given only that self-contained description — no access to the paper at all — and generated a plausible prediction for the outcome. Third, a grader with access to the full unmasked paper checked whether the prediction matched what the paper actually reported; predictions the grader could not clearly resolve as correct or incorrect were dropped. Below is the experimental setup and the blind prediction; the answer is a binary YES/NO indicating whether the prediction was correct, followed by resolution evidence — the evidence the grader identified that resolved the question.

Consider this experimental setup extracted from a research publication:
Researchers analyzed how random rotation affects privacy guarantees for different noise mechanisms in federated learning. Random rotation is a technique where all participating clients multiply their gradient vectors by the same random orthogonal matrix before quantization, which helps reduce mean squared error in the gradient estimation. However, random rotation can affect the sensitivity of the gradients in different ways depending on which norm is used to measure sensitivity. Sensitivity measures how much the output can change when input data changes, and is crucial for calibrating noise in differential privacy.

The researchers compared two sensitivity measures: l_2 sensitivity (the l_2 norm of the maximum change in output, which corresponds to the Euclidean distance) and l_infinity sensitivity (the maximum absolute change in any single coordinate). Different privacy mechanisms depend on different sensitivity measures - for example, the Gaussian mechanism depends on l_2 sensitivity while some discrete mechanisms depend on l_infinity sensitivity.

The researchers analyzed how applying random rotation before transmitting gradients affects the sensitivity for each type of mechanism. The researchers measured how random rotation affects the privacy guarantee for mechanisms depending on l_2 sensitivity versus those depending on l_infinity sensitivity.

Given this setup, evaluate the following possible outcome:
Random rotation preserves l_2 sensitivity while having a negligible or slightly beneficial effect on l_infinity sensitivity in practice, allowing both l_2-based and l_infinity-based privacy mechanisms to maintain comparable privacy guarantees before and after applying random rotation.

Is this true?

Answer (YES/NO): NO